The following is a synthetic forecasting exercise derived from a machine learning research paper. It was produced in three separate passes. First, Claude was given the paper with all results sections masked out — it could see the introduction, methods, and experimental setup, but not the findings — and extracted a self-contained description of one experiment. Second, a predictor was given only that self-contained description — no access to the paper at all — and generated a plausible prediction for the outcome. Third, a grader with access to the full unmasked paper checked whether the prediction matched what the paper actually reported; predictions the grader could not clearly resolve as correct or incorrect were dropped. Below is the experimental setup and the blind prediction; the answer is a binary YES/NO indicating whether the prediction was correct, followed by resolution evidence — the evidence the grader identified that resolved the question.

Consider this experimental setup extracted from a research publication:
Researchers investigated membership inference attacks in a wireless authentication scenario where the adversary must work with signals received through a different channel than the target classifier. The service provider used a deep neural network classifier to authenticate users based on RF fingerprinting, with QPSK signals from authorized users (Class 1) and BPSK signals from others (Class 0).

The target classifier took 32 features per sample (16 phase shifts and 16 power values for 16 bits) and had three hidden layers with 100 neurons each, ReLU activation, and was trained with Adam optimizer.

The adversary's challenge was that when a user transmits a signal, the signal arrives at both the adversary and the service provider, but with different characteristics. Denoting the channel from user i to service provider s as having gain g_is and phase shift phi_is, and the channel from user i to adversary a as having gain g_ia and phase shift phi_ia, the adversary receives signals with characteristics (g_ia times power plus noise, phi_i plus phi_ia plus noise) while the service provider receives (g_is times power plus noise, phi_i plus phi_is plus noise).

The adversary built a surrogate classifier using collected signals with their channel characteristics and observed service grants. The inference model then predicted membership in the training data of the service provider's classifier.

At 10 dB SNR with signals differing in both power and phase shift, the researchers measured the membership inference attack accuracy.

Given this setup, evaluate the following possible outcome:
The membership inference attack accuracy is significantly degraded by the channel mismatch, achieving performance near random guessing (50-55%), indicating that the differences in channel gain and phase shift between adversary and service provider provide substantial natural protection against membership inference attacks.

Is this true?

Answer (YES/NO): NO